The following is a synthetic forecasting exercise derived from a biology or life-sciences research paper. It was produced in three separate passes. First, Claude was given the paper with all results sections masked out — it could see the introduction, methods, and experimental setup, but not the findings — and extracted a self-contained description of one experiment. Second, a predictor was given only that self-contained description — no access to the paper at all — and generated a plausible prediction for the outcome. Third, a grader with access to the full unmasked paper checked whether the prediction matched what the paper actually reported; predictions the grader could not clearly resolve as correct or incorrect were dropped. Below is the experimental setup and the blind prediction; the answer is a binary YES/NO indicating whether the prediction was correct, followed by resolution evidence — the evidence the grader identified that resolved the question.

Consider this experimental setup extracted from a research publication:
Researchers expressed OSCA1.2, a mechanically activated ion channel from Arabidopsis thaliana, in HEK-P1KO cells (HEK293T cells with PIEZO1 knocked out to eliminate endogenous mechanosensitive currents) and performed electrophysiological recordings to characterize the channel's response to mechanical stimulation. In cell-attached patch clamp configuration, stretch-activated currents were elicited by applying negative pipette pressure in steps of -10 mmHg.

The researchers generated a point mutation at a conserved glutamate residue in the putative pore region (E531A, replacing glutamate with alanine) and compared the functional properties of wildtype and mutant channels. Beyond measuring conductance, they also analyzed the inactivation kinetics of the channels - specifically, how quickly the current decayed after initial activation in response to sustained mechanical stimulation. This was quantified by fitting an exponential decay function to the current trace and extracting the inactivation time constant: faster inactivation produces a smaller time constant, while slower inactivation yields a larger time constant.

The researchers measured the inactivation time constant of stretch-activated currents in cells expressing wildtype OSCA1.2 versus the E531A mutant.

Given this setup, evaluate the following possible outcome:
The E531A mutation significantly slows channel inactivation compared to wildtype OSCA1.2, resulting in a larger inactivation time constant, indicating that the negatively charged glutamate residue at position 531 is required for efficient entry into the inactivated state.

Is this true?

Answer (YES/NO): NO